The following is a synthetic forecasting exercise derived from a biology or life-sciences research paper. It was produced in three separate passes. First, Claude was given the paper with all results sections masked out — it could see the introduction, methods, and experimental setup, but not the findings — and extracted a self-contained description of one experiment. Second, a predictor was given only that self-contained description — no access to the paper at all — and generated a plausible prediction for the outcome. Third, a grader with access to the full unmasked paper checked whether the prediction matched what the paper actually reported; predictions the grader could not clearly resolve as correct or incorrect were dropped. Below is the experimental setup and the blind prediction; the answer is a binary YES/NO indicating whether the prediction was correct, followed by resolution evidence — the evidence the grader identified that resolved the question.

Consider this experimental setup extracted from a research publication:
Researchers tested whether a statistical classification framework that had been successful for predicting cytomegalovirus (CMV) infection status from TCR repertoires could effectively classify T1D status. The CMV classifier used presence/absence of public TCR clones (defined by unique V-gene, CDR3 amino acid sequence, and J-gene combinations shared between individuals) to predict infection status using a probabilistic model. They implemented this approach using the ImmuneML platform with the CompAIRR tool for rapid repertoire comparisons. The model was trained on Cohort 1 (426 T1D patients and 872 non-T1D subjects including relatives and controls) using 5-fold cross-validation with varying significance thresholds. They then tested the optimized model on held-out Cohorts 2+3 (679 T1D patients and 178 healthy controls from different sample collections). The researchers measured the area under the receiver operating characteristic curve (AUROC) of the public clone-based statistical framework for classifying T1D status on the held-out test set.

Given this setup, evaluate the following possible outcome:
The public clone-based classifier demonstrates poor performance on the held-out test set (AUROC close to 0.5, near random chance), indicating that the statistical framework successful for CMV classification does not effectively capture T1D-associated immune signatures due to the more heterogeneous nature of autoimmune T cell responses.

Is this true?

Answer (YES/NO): NO